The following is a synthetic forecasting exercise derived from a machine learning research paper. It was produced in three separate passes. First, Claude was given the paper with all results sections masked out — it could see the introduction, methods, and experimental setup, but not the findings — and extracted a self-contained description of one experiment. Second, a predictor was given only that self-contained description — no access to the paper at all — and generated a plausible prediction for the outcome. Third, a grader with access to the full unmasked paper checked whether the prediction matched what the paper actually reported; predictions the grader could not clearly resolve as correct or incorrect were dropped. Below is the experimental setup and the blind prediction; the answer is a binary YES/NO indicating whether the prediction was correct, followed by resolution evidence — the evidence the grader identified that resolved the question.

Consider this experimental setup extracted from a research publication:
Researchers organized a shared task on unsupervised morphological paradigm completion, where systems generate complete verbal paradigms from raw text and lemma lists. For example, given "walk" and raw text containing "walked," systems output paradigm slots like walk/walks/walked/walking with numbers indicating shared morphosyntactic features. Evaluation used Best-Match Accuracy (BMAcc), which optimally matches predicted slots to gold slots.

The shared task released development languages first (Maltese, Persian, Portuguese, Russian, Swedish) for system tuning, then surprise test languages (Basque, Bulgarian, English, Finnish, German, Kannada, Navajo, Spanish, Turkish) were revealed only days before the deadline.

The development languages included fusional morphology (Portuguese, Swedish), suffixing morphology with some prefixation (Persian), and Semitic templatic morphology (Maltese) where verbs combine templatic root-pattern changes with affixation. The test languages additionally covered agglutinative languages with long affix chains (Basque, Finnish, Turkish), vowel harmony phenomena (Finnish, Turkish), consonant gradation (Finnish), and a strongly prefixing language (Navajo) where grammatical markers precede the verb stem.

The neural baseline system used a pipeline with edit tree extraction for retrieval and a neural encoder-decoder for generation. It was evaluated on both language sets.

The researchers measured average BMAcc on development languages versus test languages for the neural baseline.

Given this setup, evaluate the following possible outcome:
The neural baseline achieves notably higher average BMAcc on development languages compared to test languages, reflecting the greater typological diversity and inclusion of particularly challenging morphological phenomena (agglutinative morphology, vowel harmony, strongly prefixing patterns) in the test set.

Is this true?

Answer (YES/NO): YES